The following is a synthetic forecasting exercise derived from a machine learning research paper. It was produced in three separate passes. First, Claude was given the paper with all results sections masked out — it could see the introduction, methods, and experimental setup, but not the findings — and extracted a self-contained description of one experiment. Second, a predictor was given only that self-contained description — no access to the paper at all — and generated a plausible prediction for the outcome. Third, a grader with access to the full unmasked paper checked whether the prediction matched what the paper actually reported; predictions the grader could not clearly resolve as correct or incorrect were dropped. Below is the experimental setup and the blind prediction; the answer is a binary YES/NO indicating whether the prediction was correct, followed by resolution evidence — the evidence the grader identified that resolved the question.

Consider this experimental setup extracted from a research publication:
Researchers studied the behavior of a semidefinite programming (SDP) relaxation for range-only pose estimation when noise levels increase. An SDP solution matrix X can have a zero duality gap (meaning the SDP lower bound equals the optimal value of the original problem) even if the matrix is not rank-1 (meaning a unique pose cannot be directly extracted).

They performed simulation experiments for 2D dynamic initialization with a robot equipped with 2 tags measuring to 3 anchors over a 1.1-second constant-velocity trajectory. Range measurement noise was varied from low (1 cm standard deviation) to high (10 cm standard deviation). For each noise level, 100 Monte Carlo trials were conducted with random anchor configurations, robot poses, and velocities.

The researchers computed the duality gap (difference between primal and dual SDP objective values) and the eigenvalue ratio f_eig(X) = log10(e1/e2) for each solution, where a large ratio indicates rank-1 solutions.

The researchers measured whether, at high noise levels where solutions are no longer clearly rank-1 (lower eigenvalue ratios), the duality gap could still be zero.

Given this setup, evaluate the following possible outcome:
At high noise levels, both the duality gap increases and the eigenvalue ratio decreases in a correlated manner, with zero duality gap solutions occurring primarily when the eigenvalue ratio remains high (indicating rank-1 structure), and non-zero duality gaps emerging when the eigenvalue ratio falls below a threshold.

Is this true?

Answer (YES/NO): NO